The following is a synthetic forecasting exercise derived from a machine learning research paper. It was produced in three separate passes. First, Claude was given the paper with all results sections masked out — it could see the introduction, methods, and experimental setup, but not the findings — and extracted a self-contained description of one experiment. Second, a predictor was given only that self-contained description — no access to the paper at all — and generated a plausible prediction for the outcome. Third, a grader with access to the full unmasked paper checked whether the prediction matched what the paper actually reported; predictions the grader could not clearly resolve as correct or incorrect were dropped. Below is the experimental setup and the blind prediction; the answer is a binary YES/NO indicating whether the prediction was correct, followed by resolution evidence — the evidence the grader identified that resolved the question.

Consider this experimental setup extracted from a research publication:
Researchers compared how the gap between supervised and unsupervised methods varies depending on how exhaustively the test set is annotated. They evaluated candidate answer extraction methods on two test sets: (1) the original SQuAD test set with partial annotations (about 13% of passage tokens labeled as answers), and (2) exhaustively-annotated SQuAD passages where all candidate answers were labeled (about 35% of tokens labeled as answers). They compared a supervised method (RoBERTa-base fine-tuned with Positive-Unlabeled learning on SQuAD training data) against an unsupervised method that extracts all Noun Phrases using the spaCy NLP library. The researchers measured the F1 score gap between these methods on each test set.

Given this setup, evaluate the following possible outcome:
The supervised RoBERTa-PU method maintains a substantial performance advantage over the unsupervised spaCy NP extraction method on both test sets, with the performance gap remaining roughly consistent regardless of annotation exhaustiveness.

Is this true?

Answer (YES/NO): NO